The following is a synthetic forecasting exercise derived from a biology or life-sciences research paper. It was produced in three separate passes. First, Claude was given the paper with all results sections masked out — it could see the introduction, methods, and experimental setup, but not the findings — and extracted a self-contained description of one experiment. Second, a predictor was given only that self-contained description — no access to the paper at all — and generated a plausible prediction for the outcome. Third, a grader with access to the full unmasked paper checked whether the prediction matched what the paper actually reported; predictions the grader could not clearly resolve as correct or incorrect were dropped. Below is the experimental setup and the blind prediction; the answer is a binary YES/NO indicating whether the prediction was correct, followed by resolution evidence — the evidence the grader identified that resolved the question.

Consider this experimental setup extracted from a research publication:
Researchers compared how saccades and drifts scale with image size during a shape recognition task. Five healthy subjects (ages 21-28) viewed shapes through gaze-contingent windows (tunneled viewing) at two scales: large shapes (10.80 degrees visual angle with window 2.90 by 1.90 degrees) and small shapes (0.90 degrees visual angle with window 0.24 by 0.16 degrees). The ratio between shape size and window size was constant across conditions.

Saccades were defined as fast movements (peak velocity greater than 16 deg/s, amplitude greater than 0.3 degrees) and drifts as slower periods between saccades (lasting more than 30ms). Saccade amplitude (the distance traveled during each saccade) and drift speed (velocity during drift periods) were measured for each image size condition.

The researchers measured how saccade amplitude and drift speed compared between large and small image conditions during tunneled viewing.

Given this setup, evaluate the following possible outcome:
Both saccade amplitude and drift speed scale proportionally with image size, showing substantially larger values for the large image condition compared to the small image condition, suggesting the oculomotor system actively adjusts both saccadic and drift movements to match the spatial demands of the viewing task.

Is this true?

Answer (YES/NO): NO